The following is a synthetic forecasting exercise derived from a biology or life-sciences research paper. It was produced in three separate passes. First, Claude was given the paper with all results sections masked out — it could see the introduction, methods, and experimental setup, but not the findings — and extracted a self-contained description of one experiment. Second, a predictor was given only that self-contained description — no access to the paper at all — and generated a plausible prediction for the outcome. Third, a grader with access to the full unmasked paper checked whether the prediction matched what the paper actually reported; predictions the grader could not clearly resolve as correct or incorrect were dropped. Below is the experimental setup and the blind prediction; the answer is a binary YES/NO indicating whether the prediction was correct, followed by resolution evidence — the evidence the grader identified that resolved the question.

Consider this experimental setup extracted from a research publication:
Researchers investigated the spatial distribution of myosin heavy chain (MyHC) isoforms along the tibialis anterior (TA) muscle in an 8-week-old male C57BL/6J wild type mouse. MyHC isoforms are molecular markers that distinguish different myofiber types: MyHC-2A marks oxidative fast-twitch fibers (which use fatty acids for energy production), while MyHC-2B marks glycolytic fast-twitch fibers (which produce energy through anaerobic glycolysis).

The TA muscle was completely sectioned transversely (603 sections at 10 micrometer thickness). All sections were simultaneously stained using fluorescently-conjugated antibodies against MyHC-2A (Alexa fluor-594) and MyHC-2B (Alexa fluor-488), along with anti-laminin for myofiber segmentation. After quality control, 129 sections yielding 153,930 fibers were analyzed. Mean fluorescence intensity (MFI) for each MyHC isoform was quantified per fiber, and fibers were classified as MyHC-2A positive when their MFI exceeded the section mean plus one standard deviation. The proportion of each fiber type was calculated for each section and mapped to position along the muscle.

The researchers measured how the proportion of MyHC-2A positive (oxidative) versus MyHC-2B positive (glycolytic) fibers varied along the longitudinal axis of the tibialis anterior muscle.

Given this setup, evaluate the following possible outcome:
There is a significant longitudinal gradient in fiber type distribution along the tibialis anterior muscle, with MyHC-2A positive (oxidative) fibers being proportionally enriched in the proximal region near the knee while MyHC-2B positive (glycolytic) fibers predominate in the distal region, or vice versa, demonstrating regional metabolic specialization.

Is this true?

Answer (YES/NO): YES